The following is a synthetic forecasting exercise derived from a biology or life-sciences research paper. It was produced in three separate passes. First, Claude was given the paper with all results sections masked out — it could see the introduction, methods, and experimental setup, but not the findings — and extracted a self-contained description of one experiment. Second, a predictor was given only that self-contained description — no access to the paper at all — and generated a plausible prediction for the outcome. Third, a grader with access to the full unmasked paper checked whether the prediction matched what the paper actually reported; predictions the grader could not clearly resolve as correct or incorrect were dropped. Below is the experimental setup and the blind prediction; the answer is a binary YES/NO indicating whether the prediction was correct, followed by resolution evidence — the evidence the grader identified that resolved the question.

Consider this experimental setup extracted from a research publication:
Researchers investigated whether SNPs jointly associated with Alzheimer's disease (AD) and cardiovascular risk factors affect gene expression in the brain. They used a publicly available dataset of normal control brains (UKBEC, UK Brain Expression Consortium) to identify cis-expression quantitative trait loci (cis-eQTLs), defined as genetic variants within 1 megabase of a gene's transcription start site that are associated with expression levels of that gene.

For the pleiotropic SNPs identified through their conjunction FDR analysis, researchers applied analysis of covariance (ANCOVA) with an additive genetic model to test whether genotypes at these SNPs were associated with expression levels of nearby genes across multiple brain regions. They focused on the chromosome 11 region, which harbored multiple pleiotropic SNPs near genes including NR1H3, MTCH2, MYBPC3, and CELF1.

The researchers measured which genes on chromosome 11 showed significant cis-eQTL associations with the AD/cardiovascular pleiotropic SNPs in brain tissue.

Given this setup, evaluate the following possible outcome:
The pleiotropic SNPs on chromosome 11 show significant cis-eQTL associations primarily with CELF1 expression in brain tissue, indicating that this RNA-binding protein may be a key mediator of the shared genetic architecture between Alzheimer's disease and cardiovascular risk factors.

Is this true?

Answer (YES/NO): NO